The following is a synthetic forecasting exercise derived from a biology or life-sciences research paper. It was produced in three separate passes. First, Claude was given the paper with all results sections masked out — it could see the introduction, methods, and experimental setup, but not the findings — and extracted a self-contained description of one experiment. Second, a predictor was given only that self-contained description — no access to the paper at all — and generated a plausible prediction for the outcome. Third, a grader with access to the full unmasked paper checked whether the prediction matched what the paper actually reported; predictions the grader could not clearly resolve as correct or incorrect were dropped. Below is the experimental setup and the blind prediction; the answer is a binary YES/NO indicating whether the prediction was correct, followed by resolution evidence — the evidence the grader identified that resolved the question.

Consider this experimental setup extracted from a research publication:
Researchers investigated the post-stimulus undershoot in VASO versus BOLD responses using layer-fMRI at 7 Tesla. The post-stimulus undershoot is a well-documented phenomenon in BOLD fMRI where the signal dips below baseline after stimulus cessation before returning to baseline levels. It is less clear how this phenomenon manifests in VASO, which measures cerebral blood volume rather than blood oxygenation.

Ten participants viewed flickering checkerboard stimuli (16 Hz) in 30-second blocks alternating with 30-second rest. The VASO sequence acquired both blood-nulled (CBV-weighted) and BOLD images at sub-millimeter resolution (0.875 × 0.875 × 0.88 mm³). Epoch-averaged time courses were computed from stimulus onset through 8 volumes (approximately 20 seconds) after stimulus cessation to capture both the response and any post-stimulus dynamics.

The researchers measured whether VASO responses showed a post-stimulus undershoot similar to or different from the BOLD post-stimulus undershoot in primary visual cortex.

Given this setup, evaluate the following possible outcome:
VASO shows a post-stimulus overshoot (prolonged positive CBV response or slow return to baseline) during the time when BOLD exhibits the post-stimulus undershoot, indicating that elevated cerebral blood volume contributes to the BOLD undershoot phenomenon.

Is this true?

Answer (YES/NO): NO